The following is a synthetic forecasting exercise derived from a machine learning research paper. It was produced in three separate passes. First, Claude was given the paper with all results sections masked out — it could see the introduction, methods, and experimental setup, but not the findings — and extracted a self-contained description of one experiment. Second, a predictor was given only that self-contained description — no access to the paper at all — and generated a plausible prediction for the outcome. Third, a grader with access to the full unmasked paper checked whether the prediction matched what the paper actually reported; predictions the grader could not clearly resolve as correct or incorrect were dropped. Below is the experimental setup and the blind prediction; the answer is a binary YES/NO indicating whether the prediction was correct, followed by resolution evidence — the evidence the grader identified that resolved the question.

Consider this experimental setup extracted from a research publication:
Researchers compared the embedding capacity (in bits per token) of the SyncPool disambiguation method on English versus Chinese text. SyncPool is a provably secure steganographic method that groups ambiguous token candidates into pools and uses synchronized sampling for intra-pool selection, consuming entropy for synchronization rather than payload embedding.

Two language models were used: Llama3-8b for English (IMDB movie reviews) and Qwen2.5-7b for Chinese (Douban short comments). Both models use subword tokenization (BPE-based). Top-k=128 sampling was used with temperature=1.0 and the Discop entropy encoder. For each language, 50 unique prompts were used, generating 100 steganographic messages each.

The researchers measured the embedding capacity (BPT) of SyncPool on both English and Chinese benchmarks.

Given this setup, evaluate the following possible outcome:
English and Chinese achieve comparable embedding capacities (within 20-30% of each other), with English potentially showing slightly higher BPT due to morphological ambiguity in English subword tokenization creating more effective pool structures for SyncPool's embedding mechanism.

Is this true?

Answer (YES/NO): NO